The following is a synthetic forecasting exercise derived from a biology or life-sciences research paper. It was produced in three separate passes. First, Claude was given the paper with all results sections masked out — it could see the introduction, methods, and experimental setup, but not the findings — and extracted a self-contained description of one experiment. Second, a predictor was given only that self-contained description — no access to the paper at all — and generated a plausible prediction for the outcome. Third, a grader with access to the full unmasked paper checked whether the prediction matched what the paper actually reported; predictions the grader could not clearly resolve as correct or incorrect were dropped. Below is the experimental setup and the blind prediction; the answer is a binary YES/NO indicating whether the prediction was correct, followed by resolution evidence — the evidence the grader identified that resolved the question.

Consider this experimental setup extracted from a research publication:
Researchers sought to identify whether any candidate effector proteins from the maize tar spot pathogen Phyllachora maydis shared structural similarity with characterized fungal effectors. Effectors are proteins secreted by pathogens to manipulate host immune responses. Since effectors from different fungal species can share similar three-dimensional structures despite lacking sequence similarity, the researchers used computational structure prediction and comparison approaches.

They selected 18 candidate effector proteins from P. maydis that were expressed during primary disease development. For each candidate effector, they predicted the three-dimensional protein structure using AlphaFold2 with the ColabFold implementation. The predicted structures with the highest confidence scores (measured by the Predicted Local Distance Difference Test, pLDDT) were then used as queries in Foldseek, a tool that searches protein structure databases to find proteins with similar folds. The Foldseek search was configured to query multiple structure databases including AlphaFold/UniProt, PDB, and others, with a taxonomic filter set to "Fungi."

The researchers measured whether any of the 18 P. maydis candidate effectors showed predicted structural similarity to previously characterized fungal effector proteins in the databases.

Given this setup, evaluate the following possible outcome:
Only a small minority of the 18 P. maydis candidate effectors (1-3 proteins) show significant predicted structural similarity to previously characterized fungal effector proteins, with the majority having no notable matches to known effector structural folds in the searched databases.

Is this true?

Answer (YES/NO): YES